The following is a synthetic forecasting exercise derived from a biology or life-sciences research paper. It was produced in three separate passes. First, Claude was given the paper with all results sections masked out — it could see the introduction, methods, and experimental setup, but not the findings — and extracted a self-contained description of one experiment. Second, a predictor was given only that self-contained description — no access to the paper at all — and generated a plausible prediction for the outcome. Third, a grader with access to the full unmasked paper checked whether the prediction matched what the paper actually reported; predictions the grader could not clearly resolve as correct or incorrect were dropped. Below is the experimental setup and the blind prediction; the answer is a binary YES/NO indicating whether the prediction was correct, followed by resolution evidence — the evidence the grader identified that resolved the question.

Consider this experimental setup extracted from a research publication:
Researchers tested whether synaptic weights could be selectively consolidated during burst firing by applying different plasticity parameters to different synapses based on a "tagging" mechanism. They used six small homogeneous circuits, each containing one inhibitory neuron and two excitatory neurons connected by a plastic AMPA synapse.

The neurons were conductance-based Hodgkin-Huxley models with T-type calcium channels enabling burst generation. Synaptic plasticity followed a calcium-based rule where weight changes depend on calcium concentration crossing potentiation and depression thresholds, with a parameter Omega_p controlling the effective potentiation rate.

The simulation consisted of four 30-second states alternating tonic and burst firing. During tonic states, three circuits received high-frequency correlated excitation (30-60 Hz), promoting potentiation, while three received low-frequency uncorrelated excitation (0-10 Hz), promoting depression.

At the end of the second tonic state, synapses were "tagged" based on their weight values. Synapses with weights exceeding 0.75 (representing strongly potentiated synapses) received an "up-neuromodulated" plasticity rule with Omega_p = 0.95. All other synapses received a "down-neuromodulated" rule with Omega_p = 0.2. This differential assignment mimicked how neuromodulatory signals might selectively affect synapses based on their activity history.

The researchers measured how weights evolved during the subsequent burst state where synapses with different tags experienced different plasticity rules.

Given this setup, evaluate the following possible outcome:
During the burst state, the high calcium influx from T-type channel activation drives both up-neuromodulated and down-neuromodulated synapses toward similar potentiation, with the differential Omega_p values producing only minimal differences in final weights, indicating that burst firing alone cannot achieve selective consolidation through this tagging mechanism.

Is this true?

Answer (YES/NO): NO